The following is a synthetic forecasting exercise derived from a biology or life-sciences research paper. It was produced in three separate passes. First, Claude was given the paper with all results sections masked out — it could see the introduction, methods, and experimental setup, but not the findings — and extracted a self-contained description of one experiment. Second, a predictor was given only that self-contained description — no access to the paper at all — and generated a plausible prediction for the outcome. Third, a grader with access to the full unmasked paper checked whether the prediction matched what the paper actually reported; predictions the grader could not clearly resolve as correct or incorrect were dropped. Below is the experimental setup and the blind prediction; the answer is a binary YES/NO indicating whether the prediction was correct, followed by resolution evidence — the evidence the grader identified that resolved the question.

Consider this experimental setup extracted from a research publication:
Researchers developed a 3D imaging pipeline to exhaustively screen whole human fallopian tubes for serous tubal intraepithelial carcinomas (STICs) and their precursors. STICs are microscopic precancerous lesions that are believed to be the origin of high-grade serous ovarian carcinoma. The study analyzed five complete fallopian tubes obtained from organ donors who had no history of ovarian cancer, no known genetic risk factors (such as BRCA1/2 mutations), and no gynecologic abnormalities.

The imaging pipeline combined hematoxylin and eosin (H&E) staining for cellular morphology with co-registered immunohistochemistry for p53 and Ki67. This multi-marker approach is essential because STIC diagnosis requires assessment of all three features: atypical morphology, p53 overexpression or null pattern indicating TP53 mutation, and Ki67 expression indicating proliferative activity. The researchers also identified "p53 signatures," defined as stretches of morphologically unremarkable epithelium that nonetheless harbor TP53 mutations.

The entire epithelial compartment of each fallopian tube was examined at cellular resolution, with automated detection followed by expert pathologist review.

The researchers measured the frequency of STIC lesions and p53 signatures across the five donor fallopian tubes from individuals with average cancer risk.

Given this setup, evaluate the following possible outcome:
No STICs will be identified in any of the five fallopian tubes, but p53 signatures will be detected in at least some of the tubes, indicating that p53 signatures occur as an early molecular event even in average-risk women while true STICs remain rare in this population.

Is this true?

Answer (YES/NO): NO